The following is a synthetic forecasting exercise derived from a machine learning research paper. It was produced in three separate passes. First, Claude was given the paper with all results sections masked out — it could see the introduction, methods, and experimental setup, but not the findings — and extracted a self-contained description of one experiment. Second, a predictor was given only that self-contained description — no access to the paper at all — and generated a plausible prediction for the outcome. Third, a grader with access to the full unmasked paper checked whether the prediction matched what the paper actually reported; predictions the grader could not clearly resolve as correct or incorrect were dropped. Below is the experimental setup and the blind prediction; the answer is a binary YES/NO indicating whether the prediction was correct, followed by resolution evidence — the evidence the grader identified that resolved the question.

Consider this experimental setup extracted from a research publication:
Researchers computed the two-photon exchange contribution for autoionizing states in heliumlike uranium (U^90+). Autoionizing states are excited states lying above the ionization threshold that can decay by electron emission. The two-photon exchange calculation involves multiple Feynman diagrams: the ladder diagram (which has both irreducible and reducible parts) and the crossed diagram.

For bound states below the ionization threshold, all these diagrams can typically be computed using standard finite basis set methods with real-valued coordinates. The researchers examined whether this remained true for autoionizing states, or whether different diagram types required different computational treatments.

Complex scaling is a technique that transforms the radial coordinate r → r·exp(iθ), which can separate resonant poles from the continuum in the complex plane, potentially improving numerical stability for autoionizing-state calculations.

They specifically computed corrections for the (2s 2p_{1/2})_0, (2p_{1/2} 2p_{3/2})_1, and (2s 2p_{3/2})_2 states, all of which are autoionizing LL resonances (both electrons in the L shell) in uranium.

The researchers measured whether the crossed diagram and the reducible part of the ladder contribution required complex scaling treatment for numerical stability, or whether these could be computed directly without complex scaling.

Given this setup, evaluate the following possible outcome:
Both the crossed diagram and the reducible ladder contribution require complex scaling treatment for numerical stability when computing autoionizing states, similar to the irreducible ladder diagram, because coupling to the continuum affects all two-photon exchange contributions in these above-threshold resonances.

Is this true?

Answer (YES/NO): NO